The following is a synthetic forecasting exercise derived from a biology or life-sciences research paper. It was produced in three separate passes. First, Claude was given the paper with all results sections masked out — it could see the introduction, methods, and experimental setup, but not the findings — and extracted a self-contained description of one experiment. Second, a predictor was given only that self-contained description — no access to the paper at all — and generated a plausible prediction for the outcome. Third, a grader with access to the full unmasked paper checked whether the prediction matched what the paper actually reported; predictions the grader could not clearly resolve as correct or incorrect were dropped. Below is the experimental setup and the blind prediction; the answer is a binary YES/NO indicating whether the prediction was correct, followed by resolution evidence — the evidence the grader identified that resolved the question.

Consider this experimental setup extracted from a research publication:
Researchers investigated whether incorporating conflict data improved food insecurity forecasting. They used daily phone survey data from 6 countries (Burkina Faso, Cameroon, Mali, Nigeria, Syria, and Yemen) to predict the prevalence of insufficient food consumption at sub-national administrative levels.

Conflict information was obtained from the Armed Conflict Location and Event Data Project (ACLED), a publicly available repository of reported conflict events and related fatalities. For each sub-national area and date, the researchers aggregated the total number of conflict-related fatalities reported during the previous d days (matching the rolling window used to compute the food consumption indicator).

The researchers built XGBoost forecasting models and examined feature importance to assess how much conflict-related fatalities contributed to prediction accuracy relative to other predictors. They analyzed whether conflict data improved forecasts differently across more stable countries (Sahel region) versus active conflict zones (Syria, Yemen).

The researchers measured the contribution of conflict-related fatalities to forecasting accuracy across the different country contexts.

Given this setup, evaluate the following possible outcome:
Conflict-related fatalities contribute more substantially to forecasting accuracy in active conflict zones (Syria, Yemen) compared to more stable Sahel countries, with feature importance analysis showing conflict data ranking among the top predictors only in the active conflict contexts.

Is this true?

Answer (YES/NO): NO